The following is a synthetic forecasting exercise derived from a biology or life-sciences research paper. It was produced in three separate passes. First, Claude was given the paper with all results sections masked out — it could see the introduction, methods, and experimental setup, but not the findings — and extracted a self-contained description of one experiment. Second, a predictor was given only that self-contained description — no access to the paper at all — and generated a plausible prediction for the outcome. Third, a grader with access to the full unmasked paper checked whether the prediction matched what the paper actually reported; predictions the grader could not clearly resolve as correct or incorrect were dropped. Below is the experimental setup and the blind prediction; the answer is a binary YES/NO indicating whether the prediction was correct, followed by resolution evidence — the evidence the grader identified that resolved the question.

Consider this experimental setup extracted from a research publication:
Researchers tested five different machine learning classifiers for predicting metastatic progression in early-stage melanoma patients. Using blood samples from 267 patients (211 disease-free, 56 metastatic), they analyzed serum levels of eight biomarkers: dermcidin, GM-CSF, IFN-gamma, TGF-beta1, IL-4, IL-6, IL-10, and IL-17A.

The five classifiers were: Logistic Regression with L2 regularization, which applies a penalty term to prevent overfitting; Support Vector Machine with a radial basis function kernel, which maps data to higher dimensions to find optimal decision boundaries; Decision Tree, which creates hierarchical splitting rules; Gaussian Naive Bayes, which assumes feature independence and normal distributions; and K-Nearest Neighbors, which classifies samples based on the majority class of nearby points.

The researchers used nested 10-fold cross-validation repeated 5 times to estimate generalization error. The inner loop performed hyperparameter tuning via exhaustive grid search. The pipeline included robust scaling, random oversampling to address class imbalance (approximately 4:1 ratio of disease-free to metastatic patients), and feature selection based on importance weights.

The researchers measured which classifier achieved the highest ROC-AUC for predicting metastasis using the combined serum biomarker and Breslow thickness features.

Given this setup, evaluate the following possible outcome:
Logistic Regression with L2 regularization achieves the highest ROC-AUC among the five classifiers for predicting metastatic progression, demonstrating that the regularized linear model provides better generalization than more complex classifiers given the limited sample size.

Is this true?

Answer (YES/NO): YES